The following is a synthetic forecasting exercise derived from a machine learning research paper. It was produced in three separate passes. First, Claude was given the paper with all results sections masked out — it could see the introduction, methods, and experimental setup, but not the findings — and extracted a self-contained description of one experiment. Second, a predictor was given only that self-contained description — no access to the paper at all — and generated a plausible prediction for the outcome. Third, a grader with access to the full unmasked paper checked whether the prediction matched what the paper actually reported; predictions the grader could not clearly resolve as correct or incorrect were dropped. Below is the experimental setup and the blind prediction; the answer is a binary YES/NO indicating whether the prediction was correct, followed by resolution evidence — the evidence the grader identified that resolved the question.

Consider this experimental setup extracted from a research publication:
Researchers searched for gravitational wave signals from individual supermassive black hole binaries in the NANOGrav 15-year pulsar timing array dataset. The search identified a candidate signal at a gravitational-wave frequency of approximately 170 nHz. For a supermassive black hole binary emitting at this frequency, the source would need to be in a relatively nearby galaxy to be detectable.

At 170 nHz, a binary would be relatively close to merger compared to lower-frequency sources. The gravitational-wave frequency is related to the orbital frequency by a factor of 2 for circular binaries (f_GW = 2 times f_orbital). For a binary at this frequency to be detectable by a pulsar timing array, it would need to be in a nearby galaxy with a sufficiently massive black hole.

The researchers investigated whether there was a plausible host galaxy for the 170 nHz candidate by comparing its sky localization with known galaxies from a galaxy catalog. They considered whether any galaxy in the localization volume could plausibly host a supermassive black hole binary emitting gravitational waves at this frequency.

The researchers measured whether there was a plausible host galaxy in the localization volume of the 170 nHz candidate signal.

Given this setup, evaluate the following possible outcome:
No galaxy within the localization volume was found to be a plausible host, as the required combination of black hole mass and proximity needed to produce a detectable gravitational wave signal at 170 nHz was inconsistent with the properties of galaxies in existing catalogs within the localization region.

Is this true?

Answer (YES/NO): YES